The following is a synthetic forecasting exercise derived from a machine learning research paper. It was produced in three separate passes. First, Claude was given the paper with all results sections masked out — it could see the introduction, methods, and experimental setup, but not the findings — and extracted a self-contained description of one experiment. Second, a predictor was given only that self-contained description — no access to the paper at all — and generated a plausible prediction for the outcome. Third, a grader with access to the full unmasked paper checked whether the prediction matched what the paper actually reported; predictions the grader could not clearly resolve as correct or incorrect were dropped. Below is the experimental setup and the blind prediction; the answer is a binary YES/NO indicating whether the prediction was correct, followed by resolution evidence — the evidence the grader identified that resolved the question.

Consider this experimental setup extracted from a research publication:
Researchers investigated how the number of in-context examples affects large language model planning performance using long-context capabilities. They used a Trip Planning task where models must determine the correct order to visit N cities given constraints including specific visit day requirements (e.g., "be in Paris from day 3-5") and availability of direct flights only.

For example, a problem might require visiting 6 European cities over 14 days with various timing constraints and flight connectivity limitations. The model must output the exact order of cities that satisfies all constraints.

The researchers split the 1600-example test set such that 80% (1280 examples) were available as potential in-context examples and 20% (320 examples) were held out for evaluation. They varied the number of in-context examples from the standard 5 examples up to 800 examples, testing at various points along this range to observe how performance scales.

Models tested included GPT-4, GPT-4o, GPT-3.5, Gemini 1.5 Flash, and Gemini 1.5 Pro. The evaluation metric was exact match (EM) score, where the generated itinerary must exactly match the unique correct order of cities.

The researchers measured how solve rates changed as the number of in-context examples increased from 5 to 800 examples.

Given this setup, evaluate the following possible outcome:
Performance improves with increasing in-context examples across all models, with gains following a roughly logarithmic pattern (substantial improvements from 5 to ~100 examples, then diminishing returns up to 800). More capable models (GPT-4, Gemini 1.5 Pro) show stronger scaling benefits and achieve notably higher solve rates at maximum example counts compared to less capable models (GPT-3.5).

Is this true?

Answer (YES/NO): NO